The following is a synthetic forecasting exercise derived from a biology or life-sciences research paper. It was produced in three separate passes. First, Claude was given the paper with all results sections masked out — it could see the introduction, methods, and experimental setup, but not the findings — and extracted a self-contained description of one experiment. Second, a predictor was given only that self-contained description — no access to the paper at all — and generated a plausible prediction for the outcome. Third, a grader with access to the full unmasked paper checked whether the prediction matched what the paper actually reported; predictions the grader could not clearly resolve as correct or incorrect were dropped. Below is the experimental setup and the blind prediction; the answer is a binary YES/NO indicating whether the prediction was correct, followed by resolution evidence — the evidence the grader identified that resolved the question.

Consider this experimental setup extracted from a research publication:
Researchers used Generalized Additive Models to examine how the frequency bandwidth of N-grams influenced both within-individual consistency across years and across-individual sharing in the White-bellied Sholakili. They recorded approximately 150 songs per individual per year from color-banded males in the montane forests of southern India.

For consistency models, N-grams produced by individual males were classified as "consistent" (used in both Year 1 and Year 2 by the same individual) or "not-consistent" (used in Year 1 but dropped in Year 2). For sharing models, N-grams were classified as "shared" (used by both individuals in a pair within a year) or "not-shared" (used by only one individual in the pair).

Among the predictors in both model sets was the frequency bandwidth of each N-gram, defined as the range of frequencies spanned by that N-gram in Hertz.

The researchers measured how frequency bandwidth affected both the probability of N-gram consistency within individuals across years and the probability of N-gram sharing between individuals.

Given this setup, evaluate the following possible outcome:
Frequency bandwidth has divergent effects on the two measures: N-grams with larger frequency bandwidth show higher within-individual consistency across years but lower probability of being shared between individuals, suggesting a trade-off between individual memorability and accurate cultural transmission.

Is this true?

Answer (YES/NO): NO